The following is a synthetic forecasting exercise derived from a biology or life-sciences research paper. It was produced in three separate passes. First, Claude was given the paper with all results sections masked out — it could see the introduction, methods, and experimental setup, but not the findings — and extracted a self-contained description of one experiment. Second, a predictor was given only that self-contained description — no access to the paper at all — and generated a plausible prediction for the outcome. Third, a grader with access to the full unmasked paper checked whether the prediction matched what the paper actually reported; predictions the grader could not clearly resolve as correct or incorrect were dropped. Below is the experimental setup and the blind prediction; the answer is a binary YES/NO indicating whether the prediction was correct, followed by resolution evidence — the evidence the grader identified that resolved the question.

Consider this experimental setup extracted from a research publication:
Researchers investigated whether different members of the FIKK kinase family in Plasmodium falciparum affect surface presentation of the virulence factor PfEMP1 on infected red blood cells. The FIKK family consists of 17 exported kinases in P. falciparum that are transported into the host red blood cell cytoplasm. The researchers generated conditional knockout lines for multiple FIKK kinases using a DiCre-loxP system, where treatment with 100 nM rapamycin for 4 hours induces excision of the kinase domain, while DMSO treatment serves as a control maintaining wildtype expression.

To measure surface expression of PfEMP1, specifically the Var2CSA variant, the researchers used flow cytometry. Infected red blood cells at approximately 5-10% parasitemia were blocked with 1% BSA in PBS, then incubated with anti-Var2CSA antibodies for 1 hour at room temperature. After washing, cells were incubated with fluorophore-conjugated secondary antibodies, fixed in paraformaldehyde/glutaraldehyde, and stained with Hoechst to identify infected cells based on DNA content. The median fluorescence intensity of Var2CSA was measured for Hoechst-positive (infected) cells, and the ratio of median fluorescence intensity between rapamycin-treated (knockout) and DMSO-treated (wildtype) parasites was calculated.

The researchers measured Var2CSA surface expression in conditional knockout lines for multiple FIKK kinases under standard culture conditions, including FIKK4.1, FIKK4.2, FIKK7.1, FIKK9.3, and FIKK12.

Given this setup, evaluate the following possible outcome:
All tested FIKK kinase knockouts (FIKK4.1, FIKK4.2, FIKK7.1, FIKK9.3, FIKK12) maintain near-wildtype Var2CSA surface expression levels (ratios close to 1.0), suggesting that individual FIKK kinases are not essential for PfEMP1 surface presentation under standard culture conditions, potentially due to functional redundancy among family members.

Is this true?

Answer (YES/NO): NO